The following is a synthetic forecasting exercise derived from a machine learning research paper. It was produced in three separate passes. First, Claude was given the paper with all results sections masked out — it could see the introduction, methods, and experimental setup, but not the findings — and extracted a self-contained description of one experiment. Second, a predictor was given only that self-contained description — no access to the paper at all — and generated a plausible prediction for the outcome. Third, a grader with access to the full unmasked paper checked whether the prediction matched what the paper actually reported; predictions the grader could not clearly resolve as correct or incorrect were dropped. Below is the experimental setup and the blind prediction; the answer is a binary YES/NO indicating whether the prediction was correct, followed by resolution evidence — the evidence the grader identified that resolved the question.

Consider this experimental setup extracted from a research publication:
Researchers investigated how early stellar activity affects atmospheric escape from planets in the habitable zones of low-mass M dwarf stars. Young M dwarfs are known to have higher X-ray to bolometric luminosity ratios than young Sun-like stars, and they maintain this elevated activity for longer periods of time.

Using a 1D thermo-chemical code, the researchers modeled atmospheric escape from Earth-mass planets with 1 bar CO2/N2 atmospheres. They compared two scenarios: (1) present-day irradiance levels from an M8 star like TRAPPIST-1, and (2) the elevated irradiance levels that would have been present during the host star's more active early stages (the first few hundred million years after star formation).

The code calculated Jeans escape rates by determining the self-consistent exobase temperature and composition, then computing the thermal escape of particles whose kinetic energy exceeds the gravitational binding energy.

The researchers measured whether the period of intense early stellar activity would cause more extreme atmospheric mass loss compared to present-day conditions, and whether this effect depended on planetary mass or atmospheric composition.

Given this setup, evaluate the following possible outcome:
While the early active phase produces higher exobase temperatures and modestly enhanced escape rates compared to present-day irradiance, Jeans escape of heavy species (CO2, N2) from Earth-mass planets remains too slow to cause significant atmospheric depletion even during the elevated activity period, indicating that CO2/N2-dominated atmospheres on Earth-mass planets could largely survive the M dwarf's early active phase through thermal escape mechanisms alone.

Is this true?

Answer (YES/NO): NO